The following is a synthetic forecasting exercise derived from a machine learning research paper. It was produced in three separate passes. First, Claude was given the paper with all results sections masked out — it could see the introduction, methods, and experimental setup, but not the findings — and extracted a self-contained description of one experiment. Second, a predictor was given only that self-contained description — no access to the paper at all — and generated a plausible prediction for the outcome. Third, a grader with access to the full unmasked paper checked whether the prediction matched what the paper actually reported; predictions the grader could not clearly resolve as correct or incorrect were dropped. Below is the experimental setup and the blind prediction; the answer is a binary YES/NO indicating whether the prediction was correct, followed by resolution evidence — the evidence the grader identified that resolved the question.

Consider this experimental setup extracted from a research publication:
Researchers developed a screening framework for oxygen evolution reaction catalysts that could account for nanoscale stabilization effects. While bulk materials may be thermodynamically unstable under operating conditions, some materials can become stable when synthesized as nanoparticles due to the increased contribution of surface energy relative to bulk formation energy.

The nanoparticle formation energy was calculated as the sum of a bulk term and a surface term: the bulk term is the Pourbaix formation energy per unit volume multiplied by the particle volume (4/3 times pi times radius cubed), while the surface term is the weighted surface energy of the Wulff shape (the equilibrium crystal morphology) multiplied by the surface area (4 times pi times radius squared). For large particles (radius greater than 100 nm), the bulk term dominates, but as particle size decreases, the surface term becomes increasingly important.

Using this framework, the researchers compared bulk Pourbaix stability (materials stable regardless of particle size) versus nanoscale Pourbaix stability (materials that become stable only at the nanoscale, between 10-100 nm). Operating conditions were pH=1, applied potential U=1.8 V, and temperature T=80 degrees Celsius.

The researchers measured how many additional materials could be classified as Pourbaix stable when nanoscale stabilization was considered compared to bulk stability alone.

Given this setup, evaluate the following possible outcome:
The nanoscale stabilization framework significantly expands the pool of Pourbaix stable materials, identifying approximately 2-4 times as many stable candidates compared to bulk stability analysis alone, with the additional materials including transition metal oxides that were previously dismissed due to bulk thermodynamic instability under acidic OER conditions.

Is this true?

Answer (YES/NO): NO